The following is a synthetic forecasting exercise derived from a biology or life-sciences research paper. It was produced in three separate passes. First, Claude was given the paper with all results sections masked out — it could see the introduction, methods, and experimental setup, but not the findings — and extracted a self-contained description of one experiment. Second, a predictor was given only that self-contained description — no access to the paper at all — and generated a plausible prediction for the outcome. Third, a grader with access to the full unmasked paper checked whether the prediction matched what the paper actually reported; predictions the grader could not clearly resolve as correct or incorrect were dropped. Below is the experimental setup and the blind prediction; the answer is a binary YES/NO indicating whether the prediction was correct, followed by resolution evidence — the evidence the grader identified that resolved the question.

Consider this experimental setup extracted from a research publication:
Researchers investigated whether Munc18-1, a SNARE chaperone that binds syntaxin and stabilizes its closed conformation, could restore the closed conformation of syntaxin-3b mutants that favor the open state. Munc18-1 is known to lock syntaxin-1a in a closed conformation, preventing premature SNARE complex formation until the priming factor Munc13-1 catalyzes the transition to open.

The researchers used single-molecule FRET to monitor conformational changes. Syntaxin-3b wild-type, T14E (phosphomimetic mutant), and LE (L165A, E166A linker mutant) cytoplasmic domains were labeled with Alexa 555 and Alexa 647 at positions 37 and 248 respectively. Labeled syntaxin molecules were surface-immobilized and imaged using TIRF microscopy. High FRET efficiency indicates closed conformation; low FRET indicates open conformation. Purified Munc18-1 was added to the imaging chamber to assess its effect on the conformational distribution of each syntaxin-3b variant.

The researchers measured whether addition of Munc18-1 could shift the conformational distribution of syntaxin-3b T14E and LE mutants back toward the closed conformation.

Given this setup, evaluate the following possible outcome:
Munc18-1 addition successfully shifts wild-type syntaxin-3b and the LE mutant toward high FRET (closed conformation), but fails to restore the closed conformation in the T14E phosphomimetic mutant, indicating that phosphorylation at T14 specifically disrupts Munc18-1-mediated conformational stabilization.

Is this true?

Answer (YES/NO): NO